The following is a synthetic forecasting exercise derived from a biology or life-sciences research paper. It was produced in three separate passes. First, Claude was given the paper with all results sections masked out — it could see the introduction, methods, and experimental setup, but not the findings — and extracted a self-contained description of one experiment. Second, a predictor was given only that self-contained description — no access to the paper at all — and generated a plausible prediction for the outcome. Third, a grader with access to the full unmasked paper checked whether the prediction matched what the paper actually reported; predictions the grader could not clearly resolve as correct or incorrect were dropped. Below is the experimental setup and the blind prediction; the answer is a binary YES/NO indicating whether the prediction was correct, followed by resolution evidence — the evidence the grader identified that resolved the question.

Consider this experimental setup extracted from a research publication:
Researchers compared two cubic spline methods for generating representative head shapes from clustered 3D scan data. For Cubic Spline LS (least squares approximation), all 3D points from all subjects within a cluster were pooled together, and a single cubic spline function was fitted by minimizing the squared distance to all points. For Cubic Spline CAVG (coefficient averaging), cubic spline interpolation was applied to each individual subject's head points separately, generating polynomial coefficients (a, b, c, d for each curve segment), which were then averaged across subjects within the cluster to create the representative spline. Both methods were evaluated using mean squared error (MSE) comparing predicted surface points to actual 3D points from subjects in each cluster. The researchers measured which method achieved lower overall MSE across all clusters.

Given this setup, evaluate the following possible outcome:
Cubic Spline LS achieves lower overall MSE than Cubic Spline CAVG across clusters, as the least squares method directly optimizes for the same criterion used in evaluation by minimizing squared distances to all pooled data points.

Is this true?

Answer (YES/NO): YES